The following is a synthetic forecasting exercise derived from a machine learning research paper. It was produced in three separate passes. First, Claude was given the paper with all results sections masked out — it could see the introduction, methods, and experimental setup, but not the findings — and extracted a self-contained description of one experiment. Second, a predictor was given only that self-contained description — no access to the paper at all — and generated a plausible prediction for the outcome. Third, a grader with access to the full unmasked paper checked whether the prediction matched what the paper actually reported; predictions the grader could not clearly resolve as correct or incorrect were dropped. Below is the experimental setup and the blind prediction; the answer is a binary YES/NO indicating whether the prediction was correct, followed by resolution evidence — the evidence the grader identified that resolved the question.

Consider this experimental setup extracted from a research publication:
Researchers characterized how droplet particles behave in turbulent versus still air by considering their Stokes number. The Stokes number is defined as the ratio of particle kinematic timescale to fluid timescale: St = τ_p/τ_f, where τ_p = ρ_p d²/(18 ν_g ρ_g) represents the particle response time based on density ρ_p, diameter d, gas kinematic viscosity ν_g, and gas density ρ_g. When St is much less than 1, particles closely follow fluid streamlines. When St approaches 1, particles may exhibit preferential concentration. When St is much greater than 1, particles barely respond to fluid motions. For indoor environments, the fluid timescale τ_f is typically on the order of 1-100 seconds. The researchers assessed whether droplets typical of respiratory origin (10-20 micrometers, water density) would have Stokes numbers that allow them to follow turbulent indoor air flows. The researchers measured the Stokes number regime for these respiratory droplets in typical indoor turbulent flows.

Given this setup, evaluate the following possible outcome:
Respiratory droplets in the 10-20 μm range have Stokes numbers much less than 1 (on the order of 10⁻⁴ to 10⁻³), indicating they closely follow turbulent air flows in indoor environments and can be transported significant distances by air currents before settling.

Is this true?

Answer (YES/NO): NO